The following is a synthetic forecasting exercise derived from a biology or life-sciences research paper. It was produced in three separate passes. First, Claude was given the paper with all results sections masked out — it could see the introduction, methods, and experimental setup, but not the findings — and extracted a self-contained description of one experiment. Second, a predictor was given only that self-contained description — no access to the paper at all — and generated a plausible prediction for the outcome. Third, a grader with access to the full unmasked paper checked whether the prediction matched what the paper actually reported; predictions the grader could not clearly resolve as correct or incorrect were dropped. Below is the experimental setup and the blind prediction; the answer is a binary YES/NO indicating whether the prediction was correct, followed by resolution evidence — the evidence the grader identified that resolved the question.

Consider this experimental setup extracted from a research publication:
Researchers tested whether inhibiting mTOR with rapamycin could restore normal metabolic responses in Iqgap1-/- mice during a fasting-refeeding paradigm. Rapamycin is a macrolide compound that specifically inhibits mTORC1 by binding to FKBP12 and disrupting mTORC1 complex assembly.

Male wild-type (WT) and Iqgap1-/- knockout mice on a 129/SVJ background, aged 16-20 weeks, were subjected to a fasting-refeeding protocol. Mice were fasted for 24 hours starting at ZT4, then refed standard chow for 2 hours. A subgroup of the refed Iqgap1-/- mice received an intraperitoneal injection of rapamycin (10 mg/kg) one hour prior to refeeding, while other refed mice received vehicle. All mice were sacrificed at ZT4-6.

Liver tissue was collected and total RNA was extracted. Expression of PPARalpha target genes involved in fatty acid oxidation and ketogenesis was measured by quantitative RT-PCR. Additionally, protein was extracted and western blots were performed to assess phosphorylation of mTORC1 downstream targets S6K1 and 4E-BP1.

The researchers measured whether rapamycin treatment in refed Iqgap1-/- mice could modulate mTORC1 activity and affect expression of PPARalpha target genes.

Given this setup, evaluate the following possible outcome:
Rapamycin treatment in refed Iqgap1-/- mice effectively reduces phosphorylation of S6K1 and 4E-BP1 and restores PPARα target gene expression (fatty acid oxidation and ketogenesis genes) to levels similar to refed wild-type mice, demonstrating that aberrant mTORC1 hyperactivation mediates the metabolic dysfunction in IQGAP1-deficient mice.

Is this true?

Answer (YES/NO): NO